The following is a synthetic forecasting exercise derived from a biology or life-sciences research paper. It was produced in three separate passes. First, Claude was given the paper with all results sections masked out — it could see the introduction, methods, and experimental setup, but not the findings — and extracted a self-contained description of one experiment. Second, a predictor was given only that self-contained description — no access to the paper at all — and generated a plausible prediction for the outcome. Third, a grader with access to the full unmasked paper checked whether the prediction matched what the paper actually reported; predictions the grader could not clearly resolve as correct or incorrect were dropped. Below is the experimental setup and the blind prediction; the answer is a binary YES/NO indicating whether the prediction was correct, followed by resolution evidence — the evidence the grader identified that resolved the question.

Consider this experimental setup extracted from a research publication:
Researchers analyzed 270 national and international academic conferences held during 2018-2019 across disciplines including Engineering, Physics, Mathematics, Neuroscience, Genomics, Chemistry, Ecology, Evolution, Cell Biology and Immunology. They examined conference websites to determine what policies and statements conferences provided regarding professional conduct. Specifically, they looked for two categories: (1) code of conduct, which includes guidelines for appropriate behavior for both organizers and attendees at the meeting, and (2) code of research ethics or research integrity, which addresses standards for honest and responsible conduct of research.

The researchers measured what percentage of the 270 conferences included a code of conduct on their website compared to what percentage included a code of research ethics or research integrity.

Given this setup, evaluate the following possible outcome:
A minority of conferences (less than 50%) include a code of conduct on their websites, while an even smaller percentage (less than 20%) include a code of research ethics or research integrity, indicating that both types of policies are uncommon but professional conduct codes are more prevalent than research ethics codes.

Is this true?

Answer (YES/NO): NO